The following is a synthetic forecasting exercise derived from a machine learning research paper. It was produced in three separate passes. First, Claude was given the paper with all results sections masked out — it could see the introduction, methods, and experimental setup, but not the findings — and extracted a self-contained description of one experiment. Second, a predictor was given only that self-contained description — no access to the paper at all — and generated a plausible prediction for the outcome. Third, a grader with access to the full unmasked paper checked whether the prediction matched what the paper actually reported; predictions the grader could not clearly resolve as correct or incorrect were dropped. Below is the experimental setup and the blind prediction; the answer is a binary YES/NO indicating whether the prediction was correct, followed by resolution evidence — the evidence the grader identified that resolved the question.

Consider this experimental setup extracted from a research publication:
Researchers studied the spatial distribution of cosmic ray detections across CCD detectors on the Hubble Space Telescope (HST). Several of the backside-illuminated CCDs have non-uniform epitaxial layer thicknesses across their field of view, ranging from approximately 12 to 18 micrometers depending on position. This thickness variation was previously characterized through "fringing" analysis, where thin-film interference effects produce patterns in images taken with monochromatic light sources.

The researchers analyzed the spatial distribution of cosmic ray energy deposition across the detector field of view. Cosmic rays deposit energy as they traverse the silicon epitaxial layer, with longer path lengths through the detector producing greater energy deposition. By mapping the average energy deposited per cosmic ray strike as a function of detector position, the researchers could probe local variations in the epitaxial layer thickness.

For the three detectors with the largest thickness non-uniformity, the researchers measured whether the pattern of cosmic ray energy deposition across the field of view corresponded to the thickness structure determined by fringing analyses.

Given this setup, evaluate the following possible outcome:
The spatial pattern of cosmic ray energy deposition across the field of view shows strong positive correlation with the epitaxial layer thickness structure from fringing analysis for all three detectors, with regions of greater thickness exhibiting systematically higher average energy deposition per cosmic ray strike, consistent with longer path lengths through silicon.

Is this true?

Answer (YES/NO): NO